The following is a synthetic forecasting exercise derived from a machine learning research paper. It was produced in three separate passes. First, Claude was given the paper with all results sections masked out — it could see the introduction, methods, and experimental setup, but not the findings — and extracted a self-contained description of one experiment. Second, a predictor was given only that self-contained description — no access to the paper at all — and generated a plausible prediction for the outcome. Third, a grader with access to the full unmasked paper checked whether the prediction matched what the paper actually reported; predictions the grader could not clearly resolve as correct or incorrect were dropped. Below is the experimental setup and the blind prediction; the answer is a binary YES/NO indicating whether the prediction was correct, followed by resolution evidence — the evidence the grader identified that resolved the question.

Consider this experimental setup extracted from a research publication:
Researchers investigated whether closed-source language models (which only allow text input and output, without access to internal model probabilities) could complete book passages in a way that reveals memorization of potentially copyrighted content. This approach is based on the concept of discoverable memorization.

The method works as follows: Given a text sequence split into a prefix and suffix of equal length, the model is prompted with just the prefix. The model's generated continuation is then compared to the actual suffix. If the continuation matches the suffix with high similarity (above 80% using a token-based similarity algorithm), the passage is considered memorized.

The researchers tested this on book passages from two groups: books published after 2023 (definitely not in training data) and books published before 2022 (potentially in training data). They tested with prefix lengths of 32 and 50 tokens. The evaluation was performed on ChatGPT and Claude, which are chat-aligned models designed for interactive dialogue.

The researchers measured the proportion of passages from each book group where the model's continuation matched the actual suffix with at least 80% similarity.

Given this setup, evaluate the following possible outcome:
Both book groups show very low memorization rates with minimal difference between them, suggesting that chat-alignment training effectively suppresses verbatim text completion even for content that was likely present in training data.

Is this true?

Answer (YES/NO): NO